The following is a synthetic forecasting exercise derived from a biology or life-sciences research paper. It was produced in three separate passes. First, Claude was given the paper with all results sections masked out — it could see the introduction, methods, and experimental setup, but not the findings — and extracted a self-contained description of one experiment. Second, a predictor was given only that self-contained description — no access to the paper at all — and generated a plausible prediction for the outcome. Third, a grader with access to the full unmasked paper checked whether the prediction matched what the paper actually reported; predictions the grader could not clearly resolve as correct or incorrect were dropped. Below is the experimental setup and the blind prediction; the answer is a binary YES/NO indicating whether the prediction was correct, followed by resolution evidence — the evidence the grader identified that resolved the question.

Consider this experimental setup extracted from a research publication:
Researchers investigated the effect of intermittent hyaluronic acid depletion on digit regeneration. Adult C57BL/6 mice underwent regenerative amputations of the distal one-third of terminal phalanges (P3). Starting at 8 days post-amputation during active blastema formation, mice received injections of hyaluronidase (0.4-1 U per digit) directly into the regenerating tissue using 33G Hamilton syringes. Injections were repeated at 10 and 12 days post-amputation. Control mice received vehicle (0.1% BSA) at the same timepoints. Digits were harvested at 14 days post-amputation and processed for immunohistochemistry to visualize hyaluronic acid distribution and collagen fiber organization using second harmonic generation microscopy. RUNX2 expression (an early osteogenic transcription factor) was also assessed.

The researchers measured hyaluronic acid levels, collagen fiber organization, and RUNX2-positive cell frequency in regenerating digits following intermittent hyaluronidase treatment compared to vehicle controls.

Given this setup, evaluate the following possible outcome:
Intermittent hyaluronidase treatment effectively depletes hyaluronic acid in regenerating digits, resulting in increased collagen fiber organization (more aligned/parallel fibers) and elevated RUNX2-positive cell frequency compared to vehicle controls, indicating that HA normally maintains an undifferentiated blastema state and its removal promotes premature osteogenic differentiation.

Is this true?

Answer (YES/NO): NO